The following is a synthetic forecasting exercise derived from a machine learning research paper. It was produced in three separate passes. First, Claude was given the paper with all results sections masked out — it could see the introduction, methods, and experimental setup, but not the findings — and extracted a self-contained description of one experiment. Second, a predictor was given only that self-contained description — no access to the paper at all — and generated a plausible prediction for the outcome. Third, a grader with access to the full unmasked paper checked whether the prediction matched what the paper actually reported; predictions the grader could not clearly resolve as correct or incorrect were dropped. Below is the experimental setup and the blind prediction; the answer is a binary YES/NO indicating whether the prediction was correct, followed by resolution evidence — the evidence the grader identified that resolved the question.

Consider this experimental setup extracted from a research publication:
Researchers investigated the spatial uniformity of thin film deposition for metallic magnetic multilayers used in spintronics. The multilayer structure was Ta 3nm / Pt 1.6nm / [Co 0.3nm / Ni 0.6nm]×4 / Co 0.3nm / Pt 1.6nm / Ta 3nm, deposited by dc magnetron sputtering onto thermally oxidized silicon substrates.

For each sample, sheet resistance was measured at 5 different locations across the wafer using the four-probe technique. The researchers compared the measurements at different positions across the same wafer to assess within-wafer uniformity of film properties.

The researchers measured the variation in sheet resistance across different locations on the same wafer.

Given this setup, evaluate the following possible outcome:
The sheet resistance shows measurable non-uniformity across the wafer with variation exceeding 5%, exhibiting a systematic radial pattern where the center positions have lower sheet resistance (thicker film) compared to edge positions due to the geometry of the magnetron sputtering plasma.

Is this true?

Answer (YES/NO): NO